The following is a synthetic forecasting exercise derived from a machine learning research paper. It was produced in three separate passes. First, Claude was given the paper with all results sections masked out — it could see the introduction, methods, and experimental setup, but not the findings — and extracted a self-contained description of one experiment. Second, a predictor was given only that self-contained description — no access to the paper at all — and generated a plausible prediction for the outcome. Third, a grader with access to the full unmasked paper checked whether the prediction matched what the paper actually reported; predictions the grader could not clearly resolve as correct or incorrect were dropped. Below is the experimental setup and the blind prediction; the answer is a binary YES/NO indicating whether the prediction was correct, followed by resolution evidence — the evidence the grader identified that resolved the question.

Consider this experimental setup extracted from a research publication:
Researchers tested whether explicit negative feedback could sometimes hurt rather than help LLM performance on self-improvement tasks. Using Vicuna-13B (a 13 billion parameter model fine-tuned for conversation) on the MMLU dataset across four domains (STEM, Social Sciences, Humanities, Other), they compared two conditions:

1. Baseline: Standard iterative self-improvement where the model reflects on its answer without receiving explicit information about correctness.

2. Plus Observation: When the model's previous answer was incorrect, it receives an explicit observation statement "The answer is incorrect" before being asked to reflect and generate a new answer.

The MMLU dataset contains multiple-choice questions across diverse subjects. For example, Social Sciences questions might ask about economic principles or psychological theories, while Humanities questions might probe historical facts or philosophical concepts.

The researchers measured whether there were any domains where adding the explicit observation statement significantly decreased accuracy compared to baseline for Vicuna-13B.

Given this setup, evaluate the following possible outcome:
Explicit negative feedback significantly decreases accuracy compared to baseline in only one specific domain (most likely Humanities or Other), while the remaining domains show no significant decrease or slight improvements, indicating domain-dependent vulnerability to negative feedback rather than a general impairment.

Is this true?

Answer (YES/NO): NO